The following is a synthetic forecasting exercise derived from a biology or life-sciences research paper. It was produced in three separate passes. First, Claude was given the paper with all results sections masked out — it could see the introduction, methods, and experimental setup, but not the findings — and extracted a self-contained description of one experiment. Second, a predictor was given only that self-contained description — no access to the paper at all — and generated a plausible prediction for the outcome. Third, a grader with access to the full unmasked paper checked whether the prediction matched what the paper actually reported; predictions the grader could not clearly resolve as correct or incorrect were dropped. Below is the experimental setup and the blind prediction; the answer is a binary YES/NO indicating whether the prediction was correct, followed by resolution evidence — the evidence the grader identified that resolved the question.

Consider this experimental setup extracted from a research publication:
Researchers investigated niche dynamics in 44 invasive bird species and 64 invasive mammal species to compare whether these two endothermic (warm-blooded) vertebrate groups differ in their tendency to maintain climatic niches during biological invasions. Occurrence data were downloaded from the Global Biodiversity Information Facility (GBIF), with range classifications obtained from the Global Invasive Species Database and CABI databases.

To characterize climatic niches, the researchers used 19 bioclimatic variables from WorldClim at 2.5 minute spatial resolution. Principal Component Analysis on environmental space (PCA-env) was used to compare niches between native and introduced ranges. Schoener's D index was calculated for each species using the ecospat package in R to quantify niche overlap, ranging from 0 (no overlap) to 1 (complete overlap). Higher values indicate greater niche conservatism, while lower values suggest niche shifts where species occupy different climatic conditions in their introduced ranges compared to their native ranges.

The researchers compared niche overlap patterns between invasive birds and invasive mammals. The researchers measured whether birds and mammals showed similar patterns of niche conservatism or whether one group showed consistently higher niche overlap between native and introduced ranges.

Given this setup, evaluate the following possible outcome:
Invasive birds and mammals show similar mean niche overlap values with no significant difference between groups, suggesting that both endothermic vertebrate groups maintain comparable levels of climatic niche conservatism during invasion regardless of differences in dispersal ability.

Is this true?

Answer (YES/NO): NO